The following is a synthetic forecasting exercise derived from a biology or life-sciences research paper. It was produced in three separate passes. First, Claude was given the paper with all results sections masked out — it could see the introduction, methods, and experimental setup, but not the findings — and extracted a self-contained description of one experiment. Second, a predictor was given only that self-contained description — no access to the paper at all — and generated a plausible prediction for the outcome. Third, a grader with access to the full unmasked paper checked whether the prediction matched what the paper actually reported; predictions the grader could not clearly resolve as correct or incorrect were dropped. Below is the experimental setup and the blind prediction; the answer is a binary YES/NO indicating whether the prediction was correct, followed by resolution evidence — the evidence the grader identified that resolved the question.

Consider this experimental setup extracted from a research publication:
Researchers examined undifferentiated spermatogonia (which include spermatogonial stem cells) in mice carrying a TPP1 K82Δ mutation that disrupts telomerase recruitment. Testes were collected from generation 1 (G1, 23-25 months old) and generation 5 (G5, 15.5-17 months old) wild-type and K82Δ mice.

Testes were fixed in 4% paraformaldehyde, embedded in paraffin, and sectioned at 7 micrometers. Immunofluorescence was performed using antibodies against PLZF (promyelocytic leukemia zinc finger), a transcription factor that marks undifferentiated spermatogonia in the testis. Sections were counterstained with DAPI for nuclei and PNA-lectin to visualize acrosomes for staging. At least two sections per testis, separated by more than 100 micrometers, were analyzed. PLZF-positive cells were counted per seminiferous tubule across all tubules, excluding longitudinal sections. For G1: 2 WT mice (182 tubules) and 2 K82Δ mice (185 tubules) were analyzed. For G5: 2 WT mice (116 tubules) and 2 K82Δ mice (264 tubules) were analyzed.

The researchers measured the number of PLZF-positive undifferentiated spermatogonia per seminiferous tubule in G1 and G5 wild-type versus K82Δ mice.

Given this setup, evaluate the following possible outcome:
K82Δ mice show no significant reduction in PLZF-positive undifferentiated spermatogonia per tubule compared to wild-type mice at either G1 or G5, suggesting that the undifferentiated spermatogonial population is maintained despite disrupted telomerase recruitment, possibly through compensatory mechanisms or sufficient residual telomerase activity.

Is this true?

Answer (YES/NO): NO